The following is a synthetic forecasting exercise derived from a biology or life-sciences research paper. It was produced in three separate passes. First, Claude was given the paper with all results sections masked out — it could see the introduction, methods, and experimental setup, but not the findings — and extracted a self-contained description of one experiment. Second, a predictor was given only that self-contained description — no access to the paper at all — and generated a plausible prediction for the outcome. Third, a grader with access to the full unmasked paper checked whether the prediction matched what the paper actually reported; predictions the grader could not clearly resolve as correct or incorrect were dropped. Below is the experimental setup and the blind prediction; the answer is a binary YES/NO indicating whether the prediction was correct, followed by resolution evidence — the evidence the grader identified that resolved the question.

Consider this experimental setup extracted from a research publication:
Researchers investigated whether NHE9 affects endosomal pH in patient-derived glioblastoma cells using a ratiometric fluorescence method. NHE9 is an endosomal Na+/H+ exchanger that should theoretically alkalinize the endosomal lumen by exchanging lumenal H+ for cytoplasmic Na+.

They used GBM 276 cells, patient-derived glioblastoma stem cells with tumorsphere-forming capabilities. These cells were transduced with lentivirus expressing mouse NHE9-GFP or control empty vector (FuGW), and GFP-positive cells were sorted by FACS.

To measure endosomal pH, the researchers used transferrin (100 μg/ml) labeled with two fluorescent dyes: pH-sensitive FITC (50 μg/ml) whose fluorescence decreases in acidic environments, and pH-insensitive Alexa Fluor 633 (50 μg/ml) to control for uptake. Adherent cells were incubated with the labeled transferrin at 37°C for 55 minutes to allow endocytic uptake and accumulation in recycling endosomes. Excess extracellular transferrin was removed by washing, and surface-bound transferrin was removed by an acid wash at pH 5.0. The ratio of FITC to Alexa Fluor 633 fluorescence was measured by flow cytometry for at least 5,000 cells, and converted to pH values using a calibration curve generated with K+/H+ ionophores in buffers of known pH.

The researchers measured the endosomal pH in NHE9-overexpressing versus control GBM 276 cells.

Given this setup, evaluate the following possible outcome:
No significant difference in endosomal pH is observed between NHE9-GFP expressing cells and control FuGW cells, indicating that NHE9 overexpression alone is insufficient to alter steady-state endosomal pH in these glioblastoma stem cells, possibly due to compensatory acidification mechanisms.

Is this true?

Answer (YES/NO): NO